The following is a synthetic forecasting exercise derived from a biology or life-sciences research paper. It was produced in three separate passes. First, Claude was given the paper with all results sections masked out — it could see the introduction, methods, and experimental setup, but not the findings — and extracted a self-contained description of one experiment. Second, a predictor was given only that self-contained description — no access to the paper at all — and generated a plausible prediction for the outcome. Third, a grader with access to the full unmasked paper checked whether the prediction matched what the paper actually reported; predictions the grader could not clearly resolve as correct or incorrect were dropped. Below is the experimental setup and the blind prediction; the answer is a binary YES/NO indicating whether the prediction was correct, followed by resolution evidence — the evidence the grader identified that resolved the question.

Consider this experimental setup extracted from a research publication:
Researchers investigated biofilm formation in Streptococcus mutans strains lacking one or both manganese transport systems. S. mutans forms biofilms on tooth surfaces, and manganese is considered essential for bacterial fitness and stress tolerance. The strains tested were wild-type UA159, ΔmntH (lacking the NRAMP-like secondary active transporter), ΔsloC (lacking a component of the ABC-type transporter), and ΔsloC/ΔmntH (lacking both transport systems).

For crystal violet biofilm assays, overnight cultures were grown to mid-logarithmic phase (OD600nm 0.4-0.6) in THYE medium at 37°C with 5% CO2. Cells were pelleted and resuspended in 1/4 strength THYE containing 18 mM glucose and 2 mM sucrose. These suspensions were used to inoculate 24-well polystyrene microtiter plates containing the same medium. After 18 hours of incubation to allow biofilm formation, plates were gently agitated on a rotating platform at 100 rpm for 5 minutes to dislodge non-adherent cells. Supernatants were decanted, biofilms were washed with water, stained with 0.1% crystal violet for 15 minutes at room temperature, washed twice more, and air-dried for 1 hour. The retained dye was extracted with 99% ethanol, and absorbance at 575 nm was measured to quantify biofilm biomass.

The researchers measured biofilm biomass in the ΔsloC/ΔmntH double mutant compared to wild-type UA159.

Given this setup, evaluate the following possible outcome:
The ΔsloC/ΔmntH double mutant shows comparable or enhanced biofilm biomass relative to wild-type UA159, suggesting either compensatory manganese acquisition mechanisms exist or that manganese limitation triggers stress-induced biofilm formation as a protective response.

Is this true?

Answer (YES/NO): NO